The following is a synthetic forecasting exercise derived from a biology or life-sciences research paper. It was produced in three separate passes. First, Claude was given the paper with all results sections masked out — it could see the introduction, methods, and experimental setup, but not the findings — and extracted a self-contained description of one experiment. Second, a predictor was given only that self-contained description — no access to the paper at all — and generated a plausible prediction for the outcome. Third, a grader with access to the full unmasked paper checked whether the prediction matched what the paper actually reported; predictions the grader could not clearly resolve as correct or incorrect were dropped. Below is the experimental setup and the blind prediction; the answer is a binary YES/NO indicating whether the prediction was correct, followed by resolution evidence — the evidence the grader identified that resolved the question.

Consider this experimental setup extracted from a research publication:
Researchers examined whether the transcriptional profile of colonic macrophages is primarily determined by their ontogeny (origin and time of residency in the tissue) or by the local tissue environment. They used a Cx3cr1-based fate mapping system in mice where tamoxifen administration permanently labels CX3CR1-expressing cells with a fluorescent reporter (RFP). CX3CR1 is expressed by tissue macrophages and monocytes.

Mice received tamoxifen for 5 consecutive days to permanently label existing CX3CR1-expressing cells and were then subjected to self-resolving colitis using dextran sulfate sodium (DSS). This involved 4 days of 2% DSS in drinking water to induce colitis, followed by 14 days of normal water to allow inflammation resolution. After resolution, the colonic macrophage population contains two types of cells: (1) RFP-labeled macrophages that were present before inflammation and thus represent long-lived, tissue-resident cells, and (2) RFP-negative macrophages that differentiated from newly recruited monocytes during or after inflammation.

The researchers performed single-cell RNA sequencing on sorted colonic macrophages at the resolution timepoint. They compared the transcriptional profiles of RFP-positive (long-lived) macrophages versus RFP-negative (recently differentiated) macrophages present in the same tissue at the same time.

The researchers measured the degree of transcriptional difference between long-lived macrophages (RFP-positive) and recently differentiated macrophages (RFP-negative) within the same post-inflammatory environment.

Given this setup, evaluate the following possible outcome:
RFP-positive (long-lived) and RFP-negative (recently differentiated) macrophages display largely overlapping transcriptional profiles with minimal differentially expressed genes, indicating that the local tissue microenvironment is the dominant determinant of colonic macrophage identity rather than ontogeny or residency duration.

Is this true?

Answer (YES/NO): YES